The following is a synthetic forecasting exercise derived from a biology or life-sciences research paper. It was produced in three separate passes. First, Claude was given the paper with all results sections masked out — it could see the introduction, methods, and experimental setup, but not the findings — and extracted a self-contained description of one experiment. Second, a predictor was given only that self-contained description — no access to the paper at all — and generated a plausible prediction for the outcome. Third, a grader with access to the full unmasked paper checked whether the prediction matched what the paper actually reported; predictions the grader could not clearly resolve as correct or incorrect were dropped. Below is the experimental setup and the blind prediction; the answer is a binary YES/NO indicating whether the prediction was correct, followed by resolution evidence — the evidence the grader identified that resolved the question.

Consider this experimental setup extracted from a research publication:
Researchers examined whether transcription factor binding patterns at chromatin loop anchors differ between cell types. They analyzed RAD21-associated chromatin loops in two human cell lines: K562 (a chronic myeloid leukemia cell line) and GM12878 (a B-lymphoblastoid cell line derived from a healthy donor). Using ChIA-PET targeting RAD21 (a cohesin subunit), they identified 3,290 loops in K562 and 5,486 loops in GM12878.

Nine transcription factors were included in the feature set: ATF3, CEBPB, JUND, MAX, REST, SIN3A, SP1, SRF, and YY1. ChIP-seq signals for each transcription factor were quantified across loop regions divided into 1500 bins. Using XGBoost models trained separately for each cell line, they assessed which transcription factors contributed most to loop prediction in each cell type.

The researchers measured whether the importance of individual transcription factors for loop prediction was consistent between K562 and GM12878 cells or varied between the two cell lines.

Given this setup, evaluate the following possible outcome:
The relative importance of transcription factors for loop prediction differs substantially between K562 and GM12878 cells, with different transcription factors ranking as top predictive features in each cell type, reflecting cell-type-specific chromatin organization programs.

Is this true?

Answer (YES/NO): YES